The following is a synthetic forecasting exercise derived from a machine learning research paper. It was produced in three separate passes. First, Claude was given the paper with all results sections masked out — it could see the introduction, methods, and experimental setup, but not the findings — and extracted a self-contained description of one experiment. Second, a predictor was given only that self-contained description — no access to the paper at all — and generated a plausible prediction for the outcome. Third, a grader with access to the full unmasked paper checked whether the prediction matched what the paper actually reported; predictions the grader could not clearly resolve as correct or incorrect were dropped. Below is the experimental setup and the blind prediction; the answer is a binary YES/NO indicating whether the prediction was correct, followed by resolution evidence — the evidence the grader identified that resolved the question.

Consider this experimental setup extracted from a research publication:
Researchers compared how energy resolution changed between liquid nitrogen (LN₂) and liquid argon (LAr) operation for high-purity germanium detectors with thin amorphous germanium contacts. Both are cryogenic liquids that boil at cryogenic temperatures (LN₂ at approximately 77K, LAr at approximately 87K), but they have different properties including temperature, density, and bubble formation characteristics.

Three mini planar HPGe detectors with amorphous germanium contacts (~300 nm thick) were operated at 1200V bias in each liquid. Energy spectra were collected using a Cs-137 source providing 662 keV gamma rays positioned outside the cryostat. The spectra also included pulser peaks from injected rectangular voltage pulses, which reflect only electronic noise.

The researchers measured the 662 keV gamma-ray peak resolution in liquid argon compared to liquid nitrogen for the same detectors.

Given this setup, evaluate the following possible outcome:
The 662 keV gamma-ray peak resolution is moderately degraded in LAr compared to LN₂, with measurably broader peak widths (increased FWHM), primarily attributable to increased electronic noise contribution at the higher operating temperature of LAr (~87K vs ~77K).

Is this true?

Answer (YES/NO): NO